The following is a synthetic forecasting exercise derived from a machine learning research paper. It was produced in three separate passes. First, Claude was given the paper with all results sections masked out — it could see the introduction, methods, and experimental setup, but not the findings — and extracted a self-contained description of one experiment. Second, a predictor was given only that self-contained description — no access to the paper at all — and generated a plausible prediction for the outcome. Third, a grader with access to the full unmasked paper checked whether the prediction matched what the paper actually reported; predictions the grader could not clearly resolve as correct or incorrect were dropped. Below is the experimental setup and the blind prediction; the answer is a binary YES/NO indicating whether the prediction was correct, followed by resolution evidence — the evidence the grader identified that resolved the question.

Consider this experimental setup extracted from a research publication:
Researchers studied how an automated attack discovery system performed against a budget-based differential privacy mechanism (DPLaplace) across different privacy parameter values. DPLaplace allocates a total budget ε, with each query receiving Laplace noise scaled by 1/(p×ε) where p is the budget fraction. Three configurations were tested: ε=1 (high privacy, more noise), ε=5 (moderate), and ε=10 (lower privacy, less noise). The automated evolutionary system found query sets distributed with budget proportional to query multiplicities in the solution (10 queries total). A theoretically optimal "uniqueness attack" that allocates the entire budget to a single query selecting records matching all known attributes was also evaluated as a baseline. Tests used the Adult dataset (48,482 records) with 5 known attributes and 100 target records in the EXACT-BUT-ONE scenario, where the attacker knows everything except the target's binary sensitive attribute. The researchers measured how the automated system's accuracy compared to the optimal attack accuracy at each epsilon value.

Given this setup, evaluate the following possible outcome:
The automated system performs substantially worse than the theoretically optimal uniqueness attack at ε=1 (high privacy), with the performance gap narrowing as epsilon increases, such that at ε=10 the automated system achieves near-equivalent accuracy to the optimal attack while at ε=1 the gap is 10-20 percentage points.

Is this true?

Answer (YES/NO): NO